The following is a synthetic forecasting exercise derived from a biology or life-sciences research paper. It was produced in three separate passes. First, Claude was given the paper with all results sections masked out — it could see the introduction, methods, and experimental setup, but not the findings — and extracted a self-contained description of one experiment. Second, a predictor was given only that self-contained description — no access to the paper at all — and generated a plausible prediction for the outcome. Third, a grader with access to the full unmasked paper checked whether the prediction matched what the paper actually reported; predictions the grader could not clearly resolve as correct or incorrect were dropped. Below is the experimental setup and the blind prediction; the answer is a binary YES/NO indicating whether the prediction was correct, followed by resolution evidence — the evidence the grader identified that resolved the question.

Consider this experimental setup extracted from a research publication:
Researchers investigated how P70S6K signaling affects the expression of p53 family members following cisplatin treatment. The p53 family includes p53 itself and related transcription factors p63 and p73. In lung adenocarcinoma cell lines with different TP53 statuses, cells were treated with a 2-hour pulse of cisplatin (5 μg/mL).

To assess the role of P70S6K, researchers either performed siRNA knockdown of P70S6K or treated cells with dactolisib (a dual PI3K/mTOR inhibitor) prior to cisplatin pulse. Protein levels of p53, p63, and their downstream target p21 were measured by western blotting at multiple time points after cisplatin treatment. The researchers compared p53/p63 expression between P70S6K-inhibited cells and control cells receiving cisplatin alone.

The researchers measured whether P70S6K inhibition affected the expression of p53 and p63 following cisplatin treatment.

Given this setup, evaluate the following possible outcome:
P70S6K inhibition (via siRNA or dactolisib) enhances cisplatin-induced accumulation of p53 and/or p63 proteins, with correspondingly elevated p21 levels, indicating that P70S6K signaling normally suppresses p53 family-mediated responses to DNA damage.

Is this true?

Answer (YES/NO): NO